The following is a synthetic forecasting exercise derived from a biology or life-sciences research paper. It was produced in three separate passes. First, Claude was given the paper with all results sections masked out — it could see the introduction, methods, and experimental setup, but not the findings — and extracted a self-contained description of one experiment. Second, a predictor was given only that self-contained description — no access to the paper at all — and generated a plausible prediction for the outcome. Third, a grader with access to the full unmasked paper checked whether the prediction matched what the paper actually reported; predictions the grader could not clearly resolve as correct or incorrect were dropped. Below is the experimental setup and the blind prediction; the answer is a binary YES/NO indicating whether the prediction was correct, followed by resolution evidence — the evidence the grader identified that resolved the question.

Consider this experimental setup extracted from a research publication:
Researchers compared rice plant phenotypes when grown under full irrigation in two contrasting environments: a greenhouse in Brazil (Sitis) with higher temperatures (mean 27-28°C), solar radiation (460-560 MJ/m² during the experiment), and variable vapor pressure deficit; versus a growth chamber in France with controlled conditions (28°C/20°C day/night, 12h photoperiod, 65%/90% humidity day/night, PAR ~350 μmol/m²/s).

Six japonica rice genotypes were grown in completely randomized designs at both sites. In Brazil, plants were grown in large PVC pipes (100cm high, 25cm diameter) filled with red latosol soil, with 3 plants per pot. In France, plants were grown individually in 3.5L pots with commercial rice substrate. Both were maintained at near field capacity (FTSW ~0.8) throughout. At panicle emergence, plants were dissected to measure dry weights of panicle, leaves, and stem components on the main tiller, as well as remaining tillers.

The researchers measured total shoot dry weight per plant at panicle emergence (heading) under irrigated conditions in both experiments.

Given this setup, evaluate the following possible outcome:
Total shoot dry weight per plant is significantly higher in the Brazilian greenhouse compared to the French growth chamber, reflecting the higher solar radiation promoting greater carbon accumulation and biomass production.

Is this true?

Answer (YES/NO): NO